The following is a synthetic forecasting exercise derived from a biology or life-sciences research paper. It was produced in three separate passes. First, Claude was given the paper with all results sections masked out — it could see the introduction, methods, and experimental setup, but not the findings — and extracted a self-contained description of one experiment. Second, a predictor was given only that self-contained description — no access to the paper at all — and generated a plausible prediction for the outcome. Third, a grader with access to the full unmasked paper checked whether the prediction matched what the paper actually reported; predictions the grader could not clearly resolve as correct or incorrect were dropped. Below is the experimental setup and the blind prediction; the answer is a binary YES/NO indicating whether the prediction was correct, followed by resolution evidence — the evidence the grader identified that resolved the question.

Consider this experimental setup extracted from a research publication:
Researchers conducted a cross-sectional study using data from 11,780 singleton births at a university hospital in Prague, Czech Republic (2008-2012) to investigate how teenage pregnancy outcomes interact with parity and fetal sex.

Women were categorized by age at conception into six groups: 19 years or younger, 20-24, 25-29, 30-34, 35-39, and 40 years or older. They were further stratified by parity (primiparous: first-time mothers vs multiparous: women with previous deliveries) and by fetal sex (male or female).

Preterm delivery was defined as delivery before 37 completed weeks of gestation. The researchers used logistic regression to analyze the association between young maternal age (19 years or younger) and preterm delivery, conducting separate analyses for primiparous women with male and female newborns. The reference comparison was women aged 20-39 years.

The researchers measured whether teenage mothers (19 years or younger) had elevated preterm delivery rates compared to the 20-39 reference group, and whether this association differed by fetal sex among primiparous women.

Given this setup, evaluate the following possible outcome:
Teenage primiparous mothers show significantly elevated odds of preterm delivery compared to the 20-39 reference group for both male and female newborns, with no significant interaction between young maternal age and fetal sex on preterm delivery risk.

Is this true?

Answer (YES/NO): NO